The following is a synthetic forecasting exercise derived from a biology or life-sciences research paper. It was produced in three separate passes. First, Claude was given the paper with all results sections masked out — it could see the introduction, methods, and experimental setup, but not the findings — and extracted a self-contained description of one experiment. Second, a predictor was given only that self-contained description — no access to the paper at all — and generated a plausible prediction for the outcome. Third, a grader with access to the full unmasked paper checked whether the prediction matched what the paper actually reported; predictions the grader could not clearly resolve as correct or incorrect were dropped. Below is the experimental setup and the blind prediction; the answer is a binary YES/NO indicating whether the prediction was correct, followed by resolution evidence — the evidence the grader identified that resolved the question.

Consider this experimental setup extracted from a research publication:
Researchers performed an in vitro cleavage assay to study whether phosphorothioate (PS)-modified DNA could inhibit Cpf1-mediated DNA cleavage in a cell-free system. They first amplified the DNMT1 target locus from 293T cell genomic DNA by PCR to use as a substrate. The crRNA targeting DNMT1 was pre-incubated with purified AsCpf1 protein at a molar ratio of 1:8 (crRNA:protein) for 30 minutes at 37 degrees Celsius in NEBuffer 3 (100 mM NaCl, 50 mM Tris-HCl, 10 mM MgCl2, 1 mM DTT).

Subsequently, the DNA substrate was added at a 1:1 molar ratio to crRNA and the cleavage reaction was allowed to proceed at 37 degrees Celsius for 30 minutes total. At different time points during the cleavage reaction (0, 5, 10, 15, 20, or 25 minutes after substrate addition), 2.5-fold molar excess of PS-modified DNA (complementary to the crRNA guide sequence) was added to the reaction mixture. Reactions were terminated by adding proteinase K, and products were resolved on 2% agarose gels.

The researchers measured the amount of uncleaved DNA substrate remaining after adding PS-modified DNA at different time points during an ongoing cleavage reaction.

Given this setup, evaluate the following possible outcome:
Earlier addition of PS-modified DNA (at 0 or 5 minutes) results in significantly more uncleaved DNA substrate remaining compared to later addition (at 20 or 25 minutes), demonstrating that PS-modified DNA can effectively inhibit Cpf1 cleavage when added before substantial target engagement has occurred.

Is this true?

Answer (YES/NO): YES